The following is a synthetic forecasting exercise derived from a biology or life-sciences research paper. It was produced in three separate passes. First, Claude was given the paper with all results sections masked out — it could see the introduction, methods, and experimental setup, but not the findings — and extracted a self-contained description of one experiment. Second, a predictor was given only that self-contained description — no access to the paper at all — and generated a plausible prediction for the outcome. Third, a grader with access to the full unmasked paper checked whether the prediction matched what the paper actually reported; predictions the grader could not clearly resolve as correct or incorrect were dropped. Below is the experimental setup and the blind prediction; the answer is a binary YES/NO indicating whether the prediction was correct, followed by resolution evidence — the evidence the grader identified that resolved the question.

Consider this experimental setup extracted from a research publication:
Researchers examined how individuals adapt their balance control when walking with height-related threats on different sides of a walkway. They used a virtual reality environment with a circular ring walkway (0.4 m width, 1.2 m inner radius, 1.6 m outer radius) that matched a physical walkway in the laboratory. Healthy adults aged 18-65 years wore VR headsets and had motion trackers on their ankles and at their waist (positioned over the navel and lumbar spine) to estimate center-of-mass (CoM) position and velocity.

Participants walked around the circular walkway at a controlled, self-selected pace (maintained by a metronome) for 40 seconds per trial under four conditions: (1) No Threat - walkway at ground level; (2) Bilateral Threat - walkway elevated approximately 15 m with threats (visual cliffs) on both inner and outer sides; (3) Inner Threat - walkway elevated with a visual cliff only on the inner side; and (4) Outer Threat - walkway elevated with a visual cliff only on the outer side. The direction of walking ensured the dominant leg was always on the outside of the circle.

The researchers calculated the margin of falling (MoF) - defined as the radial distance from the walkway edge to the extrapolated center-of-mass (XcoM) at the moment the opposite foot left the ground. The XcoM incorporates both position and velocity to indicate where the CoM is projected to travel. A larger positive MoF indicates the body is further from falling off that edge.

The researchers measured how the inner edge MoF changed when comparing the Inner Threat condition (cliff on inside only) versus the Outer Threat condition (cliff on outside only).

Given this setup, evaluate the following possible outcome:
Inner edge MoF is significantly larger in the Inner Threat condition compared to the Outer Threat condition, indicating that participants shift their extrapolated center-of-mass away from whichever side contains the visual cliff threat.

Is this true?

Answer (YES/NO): YES